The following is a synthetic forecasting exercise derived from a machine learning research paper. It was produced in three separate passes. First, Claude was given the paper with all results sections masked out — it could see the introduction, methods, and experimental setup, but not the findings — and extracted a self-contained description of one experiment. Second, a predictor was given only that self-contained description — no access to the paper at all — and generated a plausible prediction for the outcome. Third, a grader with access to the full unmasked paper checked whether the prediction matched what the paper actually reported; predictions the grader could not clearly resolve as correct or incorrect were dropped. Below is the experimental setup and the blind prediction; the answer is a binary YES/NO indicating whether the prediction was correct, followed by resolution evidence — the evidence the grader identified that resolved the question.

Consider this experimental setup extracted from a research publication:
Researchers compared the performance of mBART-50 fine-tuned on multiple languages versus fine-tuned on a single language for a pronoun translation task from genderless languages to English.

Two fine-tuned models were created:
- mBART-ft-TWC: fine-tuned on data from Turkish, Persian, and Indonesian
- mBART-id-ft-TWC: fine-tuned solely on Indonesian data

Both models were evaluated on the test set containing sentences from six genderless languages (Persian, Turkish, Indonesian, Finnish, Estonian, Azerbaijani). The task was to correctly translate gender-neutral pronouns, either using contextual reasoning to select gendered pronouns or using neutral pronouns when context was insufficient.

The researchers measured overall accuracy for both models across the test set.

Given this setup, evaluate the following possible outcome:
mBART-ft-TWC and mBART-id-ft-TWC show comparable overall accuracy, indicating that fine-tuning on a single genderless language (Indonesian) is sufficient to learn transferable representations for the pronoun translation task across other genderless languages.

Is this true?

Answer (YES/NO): NO